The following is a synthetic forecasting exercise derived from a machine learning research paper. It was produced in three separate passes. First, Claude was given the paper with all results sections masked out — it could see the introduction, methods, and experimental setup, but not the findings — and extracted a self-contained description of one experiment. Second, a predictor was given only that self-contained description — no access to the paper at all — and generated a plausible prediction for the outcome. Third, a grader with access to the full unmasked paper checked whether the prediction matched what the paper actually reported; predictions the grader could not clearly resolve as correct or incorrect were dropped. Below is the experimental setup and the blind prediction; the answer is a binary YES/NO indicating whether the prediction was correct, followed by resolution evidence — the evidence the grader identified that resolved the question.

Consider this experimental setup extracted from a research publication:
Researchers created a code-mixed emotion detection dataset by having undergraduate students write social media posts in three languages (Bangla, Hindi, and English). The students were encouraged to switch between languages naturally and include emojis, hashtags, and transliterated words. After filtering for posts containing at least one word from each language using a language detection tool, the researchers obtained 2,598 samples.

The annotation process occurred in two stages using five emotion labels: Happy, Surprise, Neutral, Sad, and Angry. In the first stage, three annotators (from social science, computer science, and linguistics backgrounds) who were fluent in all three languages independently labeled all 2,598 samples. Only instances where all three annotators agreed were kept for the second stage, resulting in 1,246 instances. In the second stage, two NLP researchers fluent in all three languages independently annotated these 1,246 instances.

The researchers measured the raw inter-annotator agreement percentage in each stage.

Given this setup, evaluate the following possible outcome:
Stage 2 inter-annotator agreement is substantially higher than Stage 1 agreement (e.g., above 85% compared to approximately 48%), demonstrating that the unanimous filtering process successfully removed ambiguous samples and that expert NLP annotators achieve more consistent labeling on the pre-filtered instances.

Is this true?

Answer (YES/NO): YES